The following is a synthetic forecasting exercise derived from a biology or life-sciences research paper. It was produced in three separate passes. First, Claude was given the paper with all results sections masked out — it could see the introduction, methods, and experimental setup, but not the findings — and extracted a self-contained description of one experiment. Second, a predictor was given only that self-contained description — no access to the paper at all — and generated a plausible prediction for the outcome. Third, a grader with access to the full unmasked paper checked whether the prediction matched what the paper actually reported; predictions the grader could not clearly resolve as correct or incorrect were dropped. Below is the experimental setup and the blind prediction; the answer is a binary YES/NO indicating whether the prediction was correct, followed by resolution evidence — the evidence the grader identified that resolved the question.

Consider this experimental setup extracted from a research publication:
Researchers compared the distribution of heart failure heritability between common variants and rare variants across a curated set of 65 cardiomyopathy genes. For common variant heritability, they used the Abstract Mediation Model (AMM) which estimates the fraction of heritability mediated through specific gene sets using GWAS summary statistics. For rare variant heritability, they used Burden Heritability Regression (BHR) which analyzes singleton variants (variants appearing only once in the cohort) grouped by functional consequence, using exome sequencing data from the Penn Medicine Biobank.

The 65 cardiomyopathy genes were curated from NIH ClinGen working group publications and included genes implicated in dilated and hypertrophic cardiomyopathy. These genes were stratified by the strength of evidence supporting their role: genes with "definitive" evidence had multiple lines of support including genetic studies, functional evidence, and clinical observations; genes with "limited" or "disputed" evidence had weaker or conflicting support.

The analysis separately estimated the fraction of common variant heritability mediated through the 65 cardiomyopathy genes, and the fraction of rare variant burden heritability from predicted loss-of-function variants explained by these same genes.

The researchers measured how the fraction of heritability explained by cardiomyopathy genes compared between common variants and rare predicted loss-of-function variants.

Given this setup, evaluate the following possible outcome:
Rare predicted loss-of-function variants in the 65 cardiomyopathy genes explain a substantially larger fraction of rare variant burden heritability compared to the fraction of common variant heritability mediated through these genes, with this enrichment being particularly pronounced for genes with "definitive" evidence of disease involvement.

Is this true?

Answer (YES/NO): YES